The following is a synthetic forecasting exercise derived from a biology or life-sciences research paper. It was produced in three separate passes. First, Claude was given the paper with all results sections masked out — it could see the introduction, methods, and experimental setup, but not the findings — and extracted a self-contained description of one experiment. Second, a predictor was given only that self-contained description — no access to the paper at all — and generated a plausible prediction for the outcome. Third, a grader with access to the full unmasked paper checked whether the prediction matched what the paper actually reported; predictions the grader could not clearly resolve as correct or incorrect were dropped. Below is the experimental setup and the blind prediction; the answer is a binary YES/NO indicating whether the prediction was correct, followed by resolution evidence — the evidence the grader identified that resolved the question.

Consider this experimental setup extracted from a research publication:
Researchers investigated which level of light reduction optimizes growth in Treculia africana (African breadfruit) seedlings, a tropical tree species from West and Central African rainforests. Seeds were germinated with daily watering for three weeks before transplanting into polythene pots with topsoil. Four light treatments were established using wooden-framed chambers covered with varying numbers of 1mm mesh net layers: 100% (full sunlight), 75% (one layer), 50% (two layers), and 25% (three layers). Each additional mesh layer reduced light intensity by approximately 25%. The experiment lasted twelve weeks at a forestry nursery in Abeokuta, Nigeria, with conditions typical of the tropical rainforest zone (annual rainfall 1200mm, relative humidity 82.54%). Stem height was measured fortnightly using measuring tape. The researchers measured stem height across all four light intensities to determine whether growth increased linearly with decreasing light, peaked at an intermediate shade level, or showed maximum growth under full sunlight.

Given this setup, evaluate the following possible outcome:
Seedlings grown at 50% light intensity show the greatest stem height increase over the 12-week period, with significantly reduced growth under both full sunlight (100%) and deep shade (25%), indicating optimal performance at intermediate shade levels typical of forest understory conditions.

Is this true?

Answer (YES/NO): NO